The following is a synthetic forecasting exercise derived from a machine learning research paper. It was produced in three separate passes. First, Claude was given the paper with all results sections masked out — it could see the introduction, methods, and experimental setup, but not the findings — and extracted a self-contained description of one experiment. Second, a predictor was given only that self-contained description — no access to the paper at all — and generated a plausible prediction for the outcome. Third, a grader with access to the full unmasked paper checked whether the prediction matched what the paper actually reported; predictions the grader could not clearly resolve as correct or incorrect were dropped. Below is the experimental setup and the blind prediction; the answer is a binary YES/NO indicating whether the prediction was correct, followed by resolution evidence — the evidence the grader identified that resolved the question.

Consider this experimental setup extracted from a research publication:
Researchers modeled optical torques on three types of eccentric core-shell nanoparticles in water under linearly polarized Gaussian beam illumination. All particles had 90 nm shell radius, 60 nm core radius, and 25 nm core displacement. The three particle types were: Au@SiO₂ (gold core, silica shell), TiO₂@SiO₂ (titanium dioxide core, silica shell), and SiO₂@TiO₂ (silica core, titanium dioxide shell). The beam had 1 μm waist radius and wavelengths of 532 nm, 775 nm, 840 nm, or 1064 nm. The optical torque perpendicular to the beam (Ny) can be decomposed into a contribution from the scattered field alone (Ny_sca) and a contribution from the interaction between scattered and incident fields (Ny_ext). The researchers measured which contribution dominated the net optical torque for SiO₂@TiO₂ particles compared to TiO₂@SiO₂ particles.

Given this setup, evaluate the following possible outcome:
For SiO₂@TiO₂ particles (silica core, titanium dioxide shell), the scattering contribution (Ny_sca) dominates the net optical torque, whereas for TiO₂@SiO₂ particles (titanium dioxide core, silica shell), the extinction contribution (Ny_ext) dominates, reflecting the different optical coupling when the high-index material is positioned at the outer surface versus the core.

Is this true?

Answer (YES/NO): YES